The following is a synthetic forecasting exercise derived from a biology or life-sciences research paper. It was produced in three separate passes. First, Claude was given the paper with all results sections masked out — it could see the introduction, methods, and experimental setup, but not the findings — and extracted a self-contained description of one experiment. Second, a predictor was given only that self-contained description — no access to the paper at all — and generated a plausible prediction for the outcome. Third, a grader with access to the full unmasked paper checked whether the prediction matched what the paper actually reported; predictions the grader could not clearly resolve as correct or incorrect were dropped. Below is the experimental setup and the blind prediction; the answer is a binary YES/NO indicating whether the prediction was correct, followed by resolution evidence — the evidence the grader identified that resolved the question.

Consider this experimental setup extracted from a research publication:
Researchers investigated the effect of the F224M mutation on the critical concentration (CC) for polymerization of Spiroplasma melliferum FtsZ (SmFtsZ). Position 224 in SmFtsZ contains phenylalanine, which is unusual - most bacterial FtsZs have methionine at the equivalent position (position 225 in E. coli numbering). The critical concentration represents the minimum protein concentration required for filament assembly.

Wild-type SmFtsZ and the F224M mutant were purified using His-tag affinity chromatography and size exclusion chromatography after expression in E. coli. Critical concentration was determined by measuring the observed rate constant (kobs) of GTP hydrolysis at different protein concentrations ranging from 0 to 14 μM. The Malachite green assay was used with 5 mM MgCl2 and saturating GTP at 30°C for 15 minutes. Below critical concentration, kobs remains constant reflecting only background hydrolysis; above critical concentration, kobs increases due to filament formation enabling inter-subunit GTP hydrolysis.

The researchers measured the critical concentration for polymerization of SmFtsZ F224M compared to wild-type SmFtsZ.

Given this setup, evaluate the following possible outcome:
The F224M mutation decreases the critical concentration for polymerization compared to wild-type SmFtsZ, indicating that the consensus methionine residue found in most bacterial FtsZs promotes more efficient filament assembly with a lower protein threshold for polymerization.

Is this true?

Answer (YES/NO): YES